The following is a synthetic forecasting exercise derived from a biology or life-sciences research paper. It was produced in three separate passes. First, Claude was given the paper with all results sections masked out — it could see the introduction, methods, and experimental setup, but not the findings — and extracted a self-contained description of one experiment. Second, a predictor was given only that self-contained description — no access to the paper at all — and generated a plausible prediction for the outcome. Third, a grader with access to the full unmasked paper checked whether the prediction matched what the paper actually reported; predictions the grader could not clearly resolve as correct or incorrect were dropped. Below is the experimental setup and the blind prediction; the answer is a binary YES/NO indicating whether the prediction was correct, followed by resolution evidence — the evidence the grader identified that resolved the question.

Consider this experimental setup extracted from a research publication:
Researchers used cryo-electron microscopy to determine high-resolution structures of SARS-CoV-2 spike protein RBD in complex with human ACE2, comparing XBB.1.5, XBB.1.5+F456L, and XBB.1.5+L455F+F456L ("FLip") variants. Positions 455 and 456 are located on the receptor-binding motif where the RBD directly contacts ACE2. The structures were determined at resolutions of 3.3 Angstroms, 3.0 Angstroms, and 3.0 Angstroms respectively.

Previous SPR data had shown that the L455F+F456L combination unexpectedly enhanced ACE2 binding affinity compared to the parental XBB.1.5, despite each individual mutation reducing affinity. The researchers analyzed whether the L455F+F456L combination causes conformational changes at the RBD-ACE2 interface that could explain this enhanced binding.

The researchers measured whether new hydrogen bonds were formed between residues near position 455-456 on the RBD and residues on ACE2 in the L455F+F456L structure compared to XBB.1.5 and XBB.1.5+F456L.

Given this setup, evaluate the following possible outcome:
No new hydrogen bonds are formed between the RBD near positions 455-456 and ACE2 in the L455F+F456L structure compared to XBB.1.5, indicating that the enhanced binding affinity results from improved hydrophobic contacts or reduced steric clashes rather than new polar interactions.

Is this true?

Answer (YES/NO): NO